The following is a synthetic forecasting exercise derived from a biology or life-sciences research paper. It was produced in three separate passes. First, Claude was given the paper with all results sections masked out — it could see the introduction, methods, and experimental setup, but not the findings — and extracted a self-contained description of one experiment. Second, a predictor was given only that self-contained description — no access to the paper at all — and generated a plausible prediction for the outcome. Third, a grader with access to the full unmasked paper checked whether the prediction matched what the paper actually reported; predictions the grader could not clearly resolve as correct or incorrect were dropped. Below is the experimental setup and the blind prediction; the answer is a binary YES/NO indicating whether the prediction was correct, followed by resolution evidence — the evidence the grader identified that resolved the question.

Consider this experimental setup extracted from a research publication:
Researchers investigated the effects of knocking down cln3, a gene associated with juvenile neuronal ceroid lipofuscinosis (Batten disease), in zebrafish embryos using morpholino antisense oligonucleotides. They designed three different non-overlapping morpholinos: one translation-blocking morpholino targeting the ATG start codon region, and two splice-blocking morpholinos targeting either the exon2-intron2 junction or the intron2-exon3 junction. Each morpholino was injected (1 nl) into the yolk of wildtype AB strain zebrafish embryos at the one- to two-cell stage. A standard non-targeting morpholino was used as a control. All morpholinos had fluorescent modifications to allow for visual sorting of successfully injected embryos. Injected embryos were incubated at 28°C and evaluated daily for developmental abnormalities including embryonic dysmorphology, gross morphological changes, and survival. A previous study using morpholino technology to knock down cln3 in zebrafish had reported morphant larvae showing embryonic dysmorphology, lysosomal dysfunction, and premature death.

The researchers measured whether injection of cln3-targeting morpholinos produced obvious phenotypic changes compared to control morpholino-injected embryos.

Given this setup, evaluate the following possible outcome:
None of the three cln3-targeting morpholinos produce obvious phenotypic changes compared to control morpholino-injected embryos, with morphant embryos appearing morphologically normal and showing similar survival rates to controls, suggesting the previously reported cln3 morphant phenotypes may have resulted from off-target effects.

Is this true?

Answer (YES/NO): YES